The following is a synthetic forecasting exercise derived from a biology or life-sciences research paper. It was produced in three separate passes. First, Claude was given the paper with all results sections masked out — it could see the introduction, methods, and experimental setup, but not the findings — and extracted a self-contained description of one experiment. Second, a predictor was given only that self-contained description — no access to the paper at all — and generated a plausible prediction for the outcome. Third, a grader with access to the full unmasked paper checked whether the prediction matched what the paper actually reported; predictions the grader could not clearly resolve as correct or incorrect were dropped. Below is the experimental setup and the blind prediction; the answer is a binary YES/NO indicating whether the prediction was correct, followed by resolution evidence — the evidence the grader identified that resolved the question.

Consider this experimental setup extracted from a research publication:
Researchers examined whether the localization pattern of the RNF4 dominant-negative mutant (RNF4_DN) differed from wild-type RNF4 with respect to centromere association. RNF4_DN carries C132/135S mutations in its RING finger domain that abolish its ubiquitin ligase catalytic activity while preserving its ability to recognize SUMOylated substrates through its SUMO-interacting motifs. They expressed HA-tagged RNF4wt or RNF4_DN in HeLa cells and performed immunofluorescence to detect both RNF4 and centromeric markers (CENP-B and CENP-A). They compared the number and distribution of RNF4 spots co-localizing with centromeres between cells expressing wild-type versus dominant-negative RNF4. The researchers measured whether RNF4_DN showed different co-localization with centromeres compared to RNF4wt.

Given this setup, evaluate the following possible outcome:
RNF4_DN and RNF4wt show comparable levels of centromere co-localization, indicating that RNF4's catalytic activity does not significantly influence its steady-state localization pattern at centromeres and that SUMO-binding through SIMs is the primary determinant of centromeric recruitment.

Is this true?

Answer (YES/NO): NO